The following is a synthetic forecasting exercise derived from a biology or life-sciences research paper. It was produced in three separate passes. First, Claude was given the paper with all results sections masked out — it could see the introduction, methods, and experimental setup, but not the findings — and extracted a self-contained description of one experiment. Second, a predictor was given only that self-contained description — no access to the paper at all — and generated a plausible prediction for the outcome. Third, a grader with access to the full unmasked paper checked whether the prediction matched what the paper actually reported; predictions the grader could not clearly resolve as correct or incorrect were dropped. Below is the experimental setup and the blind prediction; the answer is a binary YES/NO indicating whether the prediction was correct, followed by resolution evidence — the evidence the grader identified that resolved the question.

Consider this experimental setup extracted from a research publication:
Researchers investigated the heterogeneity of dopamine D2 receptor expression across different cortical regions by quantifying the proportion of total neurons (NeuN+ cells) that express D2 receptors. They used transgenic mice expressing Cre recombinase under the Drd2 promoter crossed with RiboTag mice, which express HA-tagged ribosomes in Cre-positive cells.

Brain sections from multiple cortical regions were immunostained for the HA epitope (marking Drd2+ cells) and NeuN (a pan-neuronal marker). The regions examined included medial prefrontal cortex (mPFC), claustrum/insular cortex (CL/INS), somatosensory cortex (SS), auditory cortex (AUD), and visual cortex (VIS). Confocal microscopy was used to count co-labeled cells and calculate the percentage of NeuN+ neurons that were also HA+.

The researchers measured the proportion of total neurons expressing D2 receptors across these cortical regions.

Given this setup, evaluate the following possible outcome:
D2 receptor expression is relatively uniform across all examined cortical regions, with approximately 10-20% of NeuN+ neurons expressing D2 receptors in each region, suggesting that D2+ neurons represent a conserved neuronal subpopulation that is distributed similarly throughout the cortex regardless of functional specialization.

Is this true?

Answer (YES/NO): NO